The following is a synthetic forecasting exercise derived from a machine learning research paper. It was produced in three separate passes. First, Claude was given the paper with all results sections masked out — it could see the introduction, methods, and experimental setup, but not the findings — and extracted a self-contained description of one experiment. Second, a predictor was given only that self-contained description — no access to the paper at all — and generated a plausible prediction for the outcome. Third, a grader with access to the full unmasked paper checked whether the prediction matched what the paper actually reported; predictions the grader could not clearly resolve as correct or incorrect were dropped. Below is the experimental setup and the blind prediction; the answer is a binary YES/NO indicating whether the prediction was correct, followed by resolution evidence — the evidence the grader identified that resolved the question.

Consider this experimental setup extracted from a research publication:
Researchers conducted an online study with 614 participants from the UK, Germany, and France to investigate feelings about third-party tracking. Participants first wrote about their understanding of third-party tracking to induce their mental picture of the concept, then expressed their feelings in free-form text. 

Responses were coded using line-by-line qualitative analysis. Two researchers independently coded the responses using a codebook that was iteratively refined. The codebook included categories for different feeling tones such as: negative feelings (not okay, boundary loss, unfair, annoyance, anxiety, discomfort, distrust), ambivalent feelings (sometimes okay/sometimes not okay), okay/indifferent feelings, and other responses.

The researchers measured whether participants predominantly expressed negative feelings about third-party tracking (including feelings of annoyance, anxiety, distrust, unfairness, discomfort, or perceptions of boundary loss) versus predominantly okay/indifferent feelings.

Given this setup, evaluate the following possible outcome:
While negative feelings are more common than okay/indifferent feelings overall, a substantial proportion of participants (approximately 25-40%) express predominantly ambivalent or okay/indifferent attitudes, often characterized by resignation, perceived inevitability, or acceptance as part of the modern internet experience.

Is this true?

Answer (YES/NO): NO